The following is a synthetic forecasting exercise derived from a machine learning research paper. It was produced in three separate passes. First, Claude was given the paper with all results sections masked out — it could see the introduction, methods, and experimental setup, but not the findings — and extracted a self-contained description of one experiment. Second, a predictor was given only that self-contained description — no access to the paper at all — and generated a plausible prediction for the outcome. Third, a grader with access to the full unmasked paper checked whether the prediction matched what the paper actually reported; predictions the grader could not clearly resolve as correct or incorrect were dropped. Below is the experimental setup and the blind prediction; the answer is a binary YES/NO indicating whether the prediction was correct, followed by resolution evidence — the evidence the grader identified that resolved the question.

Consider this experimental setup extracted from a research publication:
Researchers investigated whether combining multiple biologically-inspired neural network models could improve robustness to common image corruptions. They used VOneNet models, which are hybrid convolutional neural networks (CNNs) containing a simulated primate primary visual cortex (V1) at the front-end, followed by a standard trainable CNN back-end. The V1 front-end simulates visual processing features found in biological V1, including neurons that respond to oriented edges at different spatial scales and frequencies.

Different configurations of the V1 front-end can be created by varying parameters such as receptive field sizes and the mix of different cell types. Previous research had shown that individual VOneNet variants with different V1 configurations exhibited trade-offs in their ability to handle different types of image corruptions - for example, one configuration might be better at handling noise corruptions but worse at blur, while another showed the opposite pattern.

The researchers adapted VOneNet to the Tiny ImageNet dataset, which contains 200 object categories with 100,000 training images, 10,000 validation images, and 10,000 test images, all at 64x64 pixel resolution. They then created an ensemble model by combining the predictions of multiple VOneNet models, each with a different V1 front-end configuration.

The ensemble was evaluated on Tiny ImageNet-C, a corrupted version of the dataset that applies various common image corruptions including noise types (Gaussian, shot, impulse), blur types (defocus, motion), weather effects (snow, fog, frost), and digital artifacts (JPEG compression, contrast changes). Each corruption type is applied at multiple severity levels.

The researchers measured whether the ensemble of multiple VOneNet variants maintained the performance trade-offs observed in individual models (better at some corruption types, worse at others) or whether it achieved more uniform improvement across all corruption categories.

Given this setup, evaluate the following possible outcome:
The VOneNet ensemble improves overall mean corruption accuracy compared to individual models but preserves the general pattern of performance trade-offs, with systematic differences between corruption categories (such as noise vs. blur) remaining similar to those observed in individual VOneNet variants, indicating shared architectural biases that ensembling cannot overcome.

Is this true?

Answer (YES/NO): NO